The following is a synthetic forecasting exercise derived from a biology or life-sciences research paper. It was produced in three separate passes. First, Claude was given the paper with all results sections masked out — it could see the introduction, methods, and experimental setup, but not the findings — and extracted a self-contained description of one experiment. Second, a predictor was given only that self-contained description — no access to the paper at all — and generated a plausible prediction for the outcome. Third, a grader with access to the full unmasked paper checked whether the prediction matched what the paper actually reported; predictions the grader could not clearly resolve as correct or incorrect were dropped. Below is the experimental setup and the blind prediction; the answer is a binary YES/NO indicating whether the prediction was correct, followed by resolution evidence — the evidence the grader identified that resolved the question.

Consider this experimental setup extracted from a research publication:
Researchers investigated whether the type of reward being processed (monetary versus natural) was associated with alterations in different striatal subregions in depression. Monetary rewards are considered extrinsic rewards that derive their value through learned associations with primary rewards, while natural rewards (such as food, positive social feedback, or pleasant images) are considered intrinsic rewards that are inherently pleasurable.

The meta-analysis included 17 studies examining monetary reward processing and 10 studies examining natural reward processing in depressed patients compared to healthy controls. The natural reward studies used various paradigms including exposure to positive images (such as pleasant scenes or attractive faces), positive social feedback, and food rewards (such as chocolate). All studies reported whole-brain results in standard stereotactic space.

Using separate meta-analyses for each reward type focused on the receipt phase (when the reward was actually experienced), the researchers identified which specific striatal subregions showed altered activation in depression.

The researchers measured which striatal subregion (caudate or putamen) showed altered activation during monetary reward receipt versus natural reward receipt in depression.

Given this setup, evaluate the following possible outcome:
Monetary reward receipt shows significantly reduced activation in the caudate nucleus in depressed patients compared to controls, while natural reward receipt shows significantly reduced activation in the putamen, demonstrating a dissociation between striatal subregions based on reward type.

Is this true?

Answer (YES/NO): YES